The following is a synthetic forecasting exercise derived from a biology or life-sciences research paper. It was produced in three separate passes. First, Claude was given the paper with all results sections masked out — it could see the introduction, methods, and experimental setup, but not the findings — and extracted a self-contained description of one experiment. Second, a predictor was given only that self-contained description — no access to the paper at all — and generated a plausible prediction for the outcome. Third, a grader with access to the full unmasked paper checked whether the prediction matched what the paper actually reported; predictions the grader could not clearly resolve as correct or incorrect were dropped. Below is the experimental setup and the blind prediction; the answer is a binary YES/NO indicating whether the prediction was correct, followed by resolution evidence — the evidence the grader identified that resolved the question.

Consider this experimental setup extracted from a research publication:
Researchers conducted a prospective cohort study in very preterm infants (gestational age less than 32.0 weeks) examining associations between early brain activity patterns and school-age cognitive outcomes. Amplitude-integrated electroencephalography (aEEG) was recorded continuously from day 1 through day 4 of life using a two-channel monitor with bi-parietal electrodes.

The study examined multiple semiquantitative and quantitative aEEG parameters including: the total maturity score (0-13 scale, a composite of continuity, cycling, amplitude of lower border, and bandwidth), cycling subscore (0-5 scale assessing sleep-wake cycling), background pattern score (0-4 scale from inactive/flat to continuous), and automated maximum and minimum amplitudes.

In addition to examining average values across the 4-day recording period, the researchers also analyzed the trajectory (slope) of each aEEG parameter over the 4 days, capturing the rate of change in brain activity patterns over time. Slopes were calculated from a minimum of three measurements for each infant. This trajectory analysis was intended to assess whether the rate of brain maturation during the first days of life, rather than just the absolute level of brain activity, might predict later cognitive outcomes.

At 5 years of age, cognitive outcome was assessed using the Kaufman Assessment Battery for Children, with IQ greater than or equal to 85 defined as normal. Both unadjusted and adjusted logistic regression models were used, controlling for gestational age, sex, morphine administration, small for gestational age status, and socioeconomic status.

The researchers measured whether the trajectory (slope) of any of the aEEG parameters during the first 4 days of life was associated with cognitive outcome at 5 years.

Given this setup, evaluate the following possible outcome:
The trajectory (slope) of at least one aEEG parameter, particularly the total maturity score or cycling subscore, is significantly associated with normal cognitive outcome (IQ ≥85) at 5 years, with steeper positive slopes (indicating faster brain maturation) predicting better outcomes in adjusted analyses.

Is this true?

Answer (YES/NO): NO